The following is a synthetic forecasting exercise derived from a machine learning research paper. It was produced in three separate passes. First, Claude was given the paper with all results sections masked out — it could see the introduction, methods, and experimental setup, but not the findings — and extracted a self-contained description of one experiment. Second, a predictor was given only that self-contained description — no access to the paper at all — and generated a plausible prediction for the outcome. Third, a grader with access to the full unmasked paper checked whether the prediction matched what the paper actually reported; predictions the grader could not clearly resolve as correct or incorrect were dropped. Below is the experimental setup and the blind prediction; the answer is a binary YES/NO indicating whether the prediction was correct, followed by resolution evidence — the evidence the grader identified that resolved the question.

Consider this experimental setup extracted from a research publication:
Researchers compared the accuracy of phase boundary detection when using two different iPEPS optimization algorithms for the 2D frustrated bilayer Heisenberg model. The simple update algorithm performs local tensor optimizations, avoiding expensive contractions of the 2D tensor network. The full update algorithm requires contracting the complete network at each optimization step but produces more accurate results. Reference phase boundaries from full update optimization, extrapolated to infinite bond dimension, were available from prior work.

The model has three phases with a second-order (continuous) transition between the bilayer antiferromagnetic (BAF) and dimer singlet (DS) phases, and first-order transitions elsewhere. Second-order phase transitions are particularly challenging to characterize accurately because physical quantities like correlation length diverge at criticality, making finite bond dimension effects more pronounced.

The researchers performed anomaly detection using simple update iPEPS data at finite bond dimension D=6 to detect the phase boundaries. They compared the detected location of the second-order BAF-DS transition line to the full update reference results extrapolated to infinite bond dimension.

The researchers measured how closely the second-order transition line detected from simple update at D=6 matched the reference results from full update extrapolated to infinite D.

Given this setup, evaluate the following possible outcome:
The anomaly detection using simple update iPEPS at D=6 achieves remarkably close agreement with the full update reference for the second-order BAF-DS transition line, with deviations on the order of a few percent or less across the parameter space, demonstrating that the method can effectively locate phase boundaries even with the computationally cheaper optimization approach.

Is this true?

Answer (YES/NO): NO